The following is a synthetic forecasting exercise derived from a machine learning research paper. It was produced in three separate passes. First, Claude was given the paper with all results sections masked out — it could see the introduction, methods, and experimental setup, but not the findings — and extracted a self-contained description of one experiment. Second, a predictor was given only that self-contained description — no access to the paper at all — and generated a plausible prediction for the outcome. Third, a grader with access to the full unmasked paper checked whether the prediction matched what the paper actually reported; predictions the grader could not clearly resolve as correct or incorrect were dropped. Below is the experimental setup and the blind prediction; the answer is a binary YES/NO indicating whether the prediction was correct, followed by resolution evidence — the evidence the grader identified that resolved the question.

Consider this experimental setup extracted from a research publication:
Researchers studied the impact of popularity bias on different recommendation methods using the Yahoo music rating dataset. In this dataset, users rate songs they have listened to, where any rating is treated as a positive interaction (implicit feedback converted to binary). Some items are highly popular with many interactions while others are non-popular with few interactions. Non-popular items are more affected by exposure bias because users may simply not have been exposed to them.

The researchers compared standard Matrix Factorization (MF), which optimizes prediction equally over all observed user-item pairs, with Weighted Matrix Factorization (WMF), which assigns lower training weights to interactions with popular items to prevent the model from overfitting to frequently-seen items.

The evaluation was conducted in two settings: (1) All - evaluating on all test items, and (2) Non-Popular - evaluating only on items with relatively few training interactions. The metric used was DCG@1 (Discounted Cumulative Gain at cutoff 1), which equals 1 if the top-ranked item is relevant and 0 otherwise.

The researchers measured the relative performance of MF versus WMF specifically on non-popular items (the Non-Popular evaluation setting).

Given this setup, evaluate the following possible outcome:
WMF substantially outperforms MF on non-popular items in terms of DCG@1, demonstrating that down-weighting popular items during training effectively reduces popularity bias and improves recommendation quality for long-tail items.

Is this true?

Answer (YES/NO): NO